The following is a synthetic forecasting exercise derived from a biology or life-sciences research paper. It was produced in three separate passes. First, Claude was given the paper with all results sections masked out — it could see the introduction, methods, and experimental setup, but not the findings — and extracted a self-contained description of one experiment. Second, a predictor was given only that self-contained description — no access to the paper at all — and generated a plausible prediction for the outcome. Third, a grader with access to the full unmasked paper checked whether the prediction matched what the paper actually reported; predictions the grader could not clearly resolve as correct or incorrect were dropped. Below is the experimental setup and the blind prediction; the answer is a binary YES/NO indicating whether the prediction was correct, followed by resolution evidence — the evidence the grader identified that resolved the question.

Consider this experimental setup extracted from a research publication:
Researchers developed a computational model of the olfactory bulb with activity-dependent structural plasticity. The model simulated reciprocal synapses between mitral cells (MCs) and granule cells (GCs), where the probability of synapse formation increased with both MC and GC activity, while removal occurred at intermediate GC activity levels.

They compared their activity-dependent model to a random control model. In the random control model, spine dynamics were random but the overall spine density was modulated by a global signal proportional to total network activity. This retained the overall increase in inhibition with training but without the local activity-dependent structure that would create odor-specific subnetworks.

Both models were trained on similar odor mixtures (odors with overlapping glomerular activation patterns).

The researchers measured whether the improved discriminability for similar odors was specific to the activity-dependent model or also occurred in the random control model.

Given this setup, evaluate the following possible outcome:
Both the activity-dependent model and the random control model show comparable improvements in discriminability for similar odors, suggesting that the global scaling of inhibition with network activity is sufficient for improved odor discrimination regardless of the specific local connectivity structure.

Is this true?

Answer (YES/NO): YES